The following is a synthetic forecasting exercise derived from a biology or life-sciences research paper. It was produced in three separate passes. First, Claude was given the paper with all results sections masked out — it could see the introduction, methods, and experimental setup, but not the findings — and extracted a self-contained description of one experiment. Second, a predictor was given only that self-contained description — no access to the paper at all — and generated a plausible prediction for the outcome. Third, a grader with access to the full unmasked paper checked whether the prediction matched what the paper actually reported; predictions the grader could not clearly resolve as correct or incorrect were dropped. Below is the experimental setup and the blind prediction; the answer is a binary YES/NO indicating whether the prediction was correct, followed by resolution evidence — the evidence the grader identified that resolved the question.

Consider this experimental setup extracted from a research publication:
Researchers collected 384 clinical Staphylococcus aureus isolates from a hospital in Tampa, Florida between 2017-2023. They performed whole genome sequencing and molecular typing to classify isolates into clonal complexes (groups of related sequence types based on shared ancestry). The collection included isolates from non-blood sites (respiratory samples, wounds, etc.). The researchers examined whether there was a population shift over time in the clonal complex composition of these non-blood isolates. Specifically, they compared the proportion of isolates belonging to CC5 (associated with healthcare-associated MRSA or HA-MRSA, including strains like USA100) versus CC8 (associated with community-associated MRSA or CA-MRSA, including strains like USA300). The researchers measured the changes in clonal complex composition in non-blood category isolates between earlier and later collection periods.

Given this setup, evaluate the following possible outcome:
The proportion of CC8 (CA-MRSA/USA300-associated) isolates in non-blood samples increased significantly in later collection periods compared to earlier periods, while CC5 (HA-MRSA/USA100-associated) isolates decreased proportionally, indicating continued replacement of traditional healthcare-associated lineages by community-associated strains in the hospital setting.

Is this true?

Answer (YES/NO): NO